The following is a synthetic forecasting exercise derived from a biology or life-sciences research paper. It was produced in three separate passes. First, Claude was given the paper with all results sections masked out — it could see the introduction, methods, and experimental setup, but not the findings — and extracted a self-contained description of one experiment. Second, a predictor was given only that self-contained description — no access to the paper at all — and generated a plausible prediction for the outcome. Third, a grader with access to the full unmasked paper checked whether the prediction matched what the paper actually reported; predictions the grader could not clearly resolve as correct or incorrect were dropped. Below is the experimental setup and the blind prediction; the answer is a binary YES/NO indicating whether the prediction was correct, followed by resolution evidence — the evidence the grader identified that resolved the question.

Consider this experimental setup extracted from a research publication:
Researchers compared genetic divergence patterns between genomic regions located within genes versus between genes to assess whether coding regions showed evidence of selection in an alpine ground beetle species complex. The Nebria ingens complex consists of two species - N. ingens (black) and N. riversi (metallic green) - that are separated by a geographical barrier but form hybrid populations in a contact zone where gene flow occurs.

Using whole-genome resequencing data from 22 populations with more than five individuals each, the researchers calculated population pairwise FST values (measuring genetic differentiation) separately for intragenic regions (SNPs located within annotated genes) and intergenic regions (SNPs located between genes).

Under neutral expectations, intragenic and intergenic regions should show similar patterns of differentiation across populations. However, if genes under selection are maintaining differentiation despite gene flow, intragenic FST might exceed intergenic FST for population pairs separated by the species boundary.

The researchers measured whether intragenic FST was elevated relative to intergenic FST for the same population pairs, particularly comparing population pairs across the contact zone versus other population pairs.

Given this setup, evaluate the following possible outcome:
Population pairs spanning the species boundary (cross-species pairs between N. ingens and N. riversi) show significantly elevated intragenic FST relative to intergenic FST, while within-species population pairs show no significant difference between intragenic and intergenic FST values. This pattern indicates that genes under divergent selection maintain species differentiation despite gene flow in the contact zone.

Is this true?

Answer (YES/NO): NO